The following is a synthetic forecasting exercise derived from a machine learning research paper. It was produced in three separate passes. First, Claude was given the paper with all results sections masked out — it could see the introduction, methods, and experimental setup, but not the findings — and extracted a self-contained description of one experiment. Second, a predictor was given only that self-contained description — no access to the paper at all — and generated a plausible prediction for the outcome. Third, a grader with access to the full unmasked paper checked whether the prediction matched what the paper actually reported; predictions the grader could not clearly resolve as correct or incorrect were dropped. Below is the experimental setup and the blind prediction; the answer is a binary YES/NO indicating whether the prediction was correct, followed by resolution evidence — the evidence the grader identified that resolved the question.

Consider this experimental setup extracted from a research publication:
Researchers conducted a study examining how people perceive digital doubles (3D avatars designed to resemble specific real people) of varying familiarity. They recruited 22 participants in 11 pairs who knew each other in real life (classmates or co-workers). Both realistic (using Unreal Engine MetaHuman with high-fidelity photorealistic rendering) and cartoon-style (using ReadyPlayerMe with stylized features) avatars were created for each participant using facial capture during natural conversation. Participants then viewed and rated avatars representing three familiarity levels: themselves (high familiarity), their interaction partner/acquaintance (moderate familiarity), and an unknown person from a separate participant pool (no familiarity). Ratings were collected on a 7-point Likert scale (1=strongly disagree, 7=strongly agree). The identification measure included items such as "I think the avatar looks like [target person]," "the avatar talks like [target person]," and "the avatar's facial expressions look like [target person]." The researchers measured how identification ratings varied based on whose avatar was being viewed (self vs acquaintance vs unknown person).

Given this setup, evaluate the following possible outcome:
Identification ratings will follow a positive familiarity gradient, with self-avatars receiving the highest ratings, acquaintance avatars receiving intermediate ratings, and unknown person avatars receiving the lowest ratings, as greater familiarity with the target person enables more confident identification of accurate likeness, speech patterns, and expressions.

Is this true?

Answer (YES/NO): NO